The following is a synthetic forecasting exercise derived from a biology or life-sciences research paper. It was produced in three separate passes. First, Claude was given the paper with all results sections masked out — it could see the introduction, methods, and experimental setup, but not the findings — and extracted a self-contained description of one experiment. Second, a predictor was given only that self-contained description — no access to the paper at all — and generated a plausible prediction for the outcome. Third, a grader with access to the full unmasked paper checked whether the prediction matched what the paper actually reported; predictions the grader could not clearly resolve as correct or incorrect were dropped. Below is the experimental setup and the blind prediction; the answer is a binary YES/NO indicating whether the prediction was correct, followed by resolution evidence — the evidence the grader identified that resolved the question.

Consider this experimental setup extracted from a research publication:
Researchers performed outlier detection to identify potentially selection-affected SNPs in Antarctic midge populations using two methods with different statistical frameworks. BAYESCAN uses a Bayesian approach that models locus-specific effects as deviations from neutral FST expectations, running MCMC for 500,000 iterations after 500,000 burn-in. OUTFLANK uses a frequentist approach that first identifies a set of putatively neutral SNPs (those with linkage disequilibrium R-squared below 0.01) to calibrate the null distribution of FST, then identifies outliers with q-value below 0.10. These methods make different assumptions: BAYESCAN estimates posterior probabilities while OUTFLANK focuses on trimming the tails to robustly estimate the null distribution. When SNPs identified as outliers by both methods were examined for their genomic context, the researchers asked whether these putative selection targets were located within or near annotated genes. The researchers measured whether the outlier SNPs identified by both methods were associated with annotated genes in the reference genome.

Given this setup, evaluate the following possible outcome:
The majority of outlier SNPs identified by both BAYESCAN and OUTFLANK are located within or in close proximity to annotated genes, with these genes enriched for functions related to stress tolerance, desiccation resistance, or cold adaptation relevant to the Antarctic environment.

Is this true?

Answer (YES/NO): NO